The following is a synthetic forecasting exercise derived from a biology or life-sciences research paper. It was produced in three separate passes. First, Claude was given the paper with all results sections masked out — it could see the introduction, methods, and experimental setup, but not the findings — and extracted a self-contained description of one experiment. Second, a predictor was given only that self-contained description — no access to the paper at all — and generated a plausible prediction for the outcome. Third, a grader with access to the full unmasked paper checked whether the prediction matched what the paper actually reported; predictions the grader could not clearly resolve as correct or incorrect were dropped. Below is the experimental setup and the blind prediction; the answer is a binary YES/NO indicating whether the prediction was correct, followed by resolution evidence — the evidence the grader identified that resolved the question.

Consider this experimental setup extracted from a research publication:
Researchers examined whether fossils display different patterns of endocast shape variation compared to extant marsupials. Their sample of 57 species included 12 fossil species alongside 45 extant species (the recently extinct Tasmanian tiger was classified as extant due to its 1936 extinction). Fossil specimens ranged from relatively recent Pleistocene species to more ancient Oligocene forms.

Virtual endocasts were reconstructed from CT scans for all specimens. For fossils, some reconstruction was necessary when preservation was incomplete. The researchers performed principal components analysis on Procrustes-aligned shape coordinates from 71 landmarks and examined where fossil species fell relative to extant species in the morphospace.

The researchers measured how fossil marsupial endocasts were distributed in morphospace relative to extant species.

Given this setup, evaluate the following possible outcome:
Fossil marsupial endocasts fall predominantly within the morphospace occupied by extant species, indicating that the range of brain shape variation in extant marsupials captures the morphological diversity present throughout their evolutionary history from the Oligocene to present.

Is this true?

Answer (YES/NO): NO